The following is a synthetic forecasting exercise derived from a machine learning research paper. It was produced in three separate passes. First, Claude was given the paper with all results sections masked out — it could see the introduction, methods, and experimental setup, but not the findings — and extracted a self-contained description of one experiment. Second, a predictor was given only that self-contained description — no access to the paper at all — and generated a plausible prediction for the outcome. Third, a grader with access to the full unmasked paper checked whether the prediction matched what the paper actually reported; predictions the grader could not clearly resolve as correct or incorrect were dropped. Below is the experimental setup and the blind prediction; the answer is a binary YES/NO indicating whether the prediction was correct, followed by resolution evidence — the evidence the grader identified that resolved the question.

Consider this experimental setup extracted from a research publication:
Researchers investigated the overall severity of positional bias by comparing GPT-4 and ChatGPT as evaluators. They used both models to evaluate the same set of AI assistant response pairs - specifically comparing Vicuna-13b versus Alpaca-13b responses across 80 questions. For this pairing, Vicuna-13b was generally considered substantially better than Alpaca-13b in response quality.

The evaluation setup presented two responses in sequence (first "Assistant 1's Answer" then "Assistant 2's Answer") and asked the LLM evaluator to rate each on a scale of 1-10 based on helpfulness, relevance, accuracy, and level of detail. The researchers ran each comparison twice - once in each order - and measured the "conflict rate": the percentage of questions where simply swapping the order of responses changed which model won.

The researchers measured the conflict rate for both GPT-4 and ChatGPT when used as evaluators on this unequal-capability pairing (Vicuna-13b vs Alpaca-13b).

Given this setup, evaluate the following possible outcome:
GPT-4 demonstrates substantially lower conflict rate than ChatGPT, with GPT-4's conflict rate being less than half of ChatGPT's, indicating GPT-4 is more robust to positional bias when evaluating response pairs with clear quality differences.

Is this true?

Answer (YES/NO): YES